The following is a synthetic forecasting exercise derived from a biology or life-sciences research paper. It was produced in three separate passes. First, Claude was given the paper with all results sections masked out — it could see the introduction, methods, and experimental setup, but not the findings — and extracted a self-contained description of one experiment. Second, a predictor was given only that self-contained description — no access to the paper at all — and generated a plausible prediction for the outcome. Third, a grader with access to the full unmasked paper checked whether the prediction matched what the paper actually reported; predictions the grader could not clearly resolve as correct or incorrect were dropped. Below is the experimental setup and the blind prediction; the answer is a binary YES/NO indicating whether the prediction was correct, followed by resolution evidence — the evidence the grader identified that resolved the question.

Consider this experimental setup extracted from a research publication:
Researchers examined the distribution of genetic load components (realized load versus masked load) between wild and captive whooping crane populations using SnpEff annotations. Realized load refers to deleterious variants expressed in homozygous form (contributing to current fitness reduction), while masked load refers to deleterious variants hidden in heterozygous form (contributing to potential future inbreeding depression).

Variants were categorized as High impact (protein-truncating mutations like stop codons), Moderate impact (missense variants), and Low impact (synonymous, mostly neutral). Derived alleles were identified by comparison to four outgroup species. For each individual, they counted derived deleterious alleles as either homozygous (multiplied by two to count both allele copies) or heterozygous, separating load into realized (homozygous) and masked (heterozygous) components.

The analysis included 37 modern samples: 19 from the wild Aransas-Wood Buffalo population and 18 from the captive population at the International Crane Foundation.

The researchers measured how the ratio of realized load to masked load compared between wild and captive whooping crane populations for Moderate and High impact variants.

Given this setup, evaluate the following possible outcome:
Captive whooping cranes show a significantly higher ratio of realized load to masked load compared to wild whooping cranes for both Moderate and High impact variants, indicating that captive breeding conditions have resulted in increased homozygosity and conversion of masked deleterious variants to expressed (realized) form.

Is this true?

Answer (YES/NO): NO